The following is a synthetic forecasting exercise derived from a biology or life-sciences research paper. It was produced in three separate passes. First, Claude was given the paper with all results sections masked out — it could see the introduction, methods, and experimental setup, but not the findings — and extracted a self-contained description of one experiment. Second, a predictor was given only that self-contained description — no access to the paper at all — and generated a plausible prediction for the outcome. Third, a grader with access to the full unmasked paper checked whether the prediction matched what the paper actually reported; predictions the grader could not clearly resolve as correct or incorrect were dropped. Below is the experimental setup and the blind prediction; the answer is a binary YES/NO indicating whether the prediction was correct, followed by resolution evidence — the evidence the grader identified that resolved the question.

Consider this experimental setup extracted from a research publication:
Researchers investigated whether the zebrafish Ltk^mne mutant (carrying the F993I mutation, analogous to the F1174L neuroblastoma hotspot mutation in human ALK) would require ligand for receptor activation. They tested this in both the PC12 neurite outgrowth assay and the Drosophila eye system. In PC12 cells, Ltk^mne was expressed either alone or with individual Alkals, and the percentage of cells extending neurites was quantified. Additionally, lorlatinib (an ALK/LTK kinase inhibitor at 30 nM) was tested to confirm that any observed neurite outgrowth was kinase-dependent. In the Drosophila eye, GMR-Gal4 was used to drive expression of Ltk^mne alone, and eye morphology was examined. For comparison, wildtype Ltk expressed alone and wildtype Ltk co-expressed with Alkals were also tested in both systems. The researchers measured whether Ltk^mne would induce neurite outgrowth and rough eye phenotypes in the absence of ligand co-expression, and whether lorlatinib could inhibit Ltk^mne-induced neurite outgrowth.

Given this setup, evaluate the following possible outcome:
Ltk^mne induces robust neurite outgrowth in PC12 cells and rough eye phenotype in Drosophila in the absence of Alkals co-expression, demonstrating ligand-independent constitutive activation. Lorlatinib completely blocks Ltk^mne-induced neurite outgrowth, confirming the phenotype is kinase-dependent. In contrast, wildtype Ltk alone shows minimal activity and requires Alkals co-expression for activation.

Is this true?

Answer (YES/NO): YES